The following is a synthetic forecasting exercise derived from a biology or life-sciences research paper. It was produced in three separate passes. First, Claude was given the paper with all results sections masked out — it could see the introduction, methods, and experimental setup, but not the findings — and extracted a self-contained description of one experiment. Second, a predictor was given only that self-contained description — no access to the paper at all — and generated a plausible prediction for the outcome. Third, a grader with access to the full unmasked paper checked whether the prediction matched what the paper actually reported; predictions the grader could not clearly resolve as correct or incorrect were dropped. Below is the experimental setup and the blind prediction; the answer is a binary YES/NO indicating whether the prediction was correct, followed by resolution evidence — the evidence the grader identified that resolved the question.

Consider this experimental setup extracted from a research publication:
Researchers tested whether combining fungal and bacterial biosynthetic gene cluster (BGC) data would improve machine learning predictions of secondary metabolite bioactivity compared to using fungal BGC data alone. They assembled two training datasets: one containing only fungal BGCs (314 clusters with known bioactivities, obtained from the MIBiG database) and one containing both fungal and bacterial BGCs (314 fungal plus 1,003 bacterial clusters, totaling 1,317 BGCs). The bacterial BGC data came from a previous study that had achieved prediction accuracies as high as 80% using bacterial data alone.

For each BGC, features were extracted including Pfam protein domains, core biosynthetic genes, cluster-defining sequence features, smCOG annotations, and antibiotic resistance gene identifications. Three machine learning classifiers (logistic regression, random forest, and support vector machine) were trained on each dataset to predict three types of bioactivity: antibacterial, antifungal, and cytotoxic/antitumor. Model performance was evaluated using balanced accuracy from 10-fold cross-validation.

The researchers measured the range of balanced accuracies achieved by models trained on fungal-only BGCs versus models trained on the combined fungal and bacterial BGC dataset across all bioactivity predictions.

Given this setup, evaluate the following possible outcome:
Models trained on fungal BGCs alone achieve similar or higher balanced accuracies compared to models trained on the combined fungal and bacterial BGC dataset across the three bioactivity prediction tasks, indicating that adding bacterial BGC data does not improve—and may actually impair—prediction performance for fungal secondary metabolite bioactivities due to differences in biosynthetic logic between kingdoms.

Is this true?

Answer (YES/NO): NO